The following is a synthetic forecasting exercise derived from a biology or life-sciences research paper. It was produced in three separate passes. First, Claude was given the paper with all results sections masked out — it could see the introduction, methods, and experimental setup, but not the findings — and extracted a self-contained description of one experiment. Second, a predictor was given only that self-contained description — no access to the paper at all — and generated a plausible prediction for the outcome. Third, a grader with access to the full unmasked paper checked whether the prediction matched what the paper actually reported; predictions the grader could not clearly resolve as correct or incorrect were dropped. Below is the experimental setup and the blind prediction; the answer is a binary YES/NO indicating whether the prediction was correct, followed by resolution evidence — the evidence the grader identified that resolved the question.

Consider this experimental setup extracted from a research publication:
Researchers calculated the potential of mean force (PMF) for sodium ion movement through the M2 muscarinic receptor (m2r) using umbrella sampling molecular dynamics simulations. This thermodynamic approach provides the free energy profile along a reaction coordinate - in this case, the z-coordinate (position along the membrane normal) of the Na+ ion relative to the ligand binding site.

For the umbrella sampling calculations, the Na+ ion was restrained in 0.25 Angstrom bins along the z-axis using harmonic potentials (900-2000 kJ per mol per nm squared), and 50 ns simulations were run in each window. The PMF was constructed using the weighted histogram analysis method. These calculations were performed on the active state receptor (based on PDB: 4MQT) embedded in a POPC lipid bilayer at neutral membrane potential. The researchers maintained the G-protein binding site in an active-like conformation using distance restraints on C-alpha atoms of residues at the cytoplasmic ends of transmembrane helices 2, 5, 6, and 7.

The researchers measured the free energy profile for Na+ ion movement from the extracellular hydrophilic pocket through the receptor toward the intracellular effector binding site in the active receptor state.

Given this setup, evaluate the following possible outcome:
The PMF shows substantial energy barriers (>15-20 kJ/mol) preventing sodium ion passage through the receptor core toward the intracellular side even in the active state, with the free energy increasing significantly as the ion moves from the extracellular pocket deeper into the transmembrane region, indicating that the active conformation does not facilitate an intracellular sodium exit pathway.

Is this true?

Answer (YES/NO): NO